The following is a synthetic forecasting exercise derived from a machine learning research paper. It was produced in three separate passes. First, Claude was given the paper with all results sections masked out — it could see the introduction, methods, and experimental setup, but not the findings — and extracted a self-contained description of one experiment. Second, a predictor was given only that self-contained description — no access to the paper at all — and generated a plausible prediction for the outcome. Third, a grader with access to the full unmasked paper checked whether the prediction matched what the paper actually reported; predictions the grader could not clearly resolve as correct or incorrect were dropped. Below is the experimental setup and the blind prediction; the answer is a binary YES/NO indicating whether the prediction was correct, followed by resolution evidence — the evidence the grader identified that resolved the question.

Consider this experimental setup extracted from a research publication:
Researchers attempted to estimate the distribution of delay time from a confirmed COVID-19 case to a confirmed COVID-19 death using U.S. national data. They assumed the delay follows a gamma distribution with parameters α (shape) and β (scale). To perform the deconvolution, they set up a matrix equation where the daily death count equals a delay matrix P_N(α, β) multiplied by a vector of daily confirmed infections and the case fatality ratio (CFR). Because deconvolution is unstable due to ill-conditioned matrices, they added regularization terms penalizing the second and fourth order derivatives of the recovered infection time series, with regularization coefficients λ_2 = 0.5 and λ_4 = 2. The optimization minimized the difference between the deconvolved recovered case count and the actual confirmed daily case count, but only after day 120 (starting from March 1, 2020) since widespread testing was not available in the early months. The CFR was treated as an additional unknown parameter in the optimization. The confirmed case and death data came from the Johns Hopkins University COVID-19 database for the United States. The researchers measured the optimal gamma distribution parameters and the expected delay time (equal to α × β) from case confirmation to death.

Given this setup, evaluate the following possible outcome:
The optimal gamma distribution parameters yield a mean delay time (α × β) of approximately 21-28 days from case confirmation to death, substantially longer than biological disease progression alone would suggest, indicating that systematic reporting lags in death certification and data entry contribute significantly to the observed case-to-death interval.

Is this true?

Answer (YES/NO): NO